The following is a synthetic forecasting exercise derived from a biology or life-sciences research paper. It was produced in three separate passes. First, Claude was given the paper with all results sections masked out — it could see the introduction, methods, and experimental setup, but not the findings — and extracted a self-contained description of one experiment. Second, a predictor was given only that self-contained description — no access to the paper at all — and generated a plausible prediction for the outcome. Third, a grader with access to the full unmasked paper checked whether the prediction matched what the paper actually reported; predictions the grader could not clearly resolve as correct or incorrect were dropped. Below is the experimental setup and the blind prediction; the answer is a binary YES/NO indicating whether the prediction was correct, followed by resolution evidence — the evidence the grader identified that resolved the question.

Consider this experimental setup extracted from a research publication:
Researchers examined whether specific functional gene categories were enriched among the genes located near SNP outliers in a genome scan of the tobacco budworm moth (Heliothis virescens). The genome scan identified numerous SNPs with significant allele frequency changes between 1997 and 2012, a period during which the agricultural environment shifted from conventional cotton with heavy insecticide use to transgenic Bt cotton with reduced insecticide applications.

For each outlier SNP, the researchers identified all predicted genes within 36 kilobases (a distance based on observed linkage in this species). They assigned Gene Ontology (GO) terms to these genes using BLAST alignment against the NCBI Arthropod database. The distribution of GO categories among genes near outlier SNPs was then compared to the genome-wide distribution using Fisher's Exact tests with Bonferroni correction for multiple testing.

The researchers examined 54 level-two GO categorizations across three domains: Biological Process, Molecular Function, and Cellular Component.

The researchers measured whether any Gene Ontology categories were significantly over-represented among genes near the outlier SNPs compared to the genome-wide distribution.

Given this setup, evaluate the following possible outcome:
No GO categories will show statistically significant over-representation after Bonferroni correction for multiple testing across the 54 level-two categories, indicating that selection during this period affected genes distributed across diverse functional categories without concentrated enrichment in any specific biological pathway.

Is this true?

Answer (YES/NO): YES